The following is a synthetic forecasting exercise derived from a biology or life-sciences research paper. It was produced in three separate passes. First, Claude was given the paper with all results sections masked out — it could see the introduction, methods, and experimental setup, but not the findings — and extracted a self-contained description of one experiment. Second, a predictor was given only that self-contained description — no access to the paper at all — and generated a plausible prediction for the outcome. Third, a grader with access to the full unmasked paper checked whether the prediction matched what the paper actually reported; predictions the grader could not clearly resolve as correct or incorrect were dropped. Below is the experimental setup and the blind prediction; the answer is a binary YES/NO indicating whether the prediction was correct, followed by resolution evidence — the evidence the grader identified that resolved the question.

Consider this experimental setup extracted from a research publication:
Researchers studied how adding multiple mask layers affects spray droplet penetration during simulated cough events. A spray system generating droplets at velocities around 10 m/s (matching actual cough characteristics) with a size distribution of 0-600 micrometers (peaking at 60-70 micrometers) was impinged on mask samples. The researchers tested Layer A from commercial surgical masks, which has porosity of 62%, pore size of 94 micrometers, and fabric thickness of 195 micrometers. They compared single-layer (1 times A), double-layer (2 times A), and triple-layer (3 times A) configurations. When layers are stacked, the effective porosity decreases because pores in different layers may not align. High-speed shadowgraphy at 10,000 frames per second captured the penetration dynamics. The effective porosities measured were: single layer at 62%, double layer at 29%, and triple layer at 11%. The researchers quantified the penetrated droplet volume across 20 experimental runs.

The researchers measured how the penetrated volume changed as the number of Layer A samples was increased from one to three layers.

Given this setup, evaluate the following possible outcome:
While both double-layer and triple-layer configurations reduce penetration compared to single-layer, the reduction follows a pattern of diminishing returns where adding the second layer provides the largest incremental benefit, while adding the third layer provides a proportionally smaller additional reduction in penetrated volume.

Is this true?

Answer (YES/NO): YES